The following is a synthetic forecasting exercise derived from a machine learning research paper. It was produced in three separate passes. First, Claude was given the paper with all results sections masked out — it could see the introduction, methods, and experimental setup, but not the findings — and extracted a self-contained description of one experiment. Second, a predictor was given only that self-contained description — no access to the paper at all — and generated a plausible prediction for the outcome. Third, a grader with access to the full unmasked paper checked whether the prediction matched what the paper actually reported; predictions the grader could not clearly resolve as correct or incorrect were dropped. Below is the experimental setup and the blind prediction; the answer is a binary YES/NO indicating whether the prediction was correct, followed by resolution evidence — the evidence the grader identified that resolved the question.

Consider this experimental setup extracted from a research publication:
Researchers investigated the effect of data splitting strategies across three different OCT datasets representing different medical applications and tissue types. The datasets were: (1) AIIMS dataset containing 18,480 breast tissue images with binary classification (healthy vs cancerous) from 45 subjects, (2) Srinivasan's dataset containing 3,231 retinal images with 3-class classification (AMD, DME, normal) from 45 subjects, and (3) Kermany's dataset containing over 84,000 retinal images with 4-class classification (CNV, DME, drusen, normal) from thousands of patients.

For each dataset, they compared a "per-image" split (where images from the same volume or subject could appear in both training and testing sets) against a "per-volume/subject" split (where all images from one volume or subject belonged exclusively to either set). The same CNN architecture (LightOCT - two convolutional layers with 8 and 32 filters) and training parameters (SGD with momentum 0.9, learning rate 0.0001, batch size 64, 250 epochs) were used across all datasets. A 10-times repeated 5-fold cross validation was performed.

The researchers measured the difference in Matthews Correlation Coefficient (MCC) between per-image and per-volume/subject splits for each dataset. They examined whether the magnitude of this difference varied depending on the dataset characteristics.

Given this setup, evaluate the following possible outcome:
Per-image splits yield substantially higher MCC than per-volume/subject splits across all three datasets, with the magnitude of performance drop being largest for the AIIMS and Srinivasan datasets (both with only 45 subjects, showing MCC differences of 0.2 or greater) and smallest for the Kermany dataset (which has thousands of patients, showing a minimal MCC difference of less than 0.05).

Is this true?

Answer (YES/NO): NO